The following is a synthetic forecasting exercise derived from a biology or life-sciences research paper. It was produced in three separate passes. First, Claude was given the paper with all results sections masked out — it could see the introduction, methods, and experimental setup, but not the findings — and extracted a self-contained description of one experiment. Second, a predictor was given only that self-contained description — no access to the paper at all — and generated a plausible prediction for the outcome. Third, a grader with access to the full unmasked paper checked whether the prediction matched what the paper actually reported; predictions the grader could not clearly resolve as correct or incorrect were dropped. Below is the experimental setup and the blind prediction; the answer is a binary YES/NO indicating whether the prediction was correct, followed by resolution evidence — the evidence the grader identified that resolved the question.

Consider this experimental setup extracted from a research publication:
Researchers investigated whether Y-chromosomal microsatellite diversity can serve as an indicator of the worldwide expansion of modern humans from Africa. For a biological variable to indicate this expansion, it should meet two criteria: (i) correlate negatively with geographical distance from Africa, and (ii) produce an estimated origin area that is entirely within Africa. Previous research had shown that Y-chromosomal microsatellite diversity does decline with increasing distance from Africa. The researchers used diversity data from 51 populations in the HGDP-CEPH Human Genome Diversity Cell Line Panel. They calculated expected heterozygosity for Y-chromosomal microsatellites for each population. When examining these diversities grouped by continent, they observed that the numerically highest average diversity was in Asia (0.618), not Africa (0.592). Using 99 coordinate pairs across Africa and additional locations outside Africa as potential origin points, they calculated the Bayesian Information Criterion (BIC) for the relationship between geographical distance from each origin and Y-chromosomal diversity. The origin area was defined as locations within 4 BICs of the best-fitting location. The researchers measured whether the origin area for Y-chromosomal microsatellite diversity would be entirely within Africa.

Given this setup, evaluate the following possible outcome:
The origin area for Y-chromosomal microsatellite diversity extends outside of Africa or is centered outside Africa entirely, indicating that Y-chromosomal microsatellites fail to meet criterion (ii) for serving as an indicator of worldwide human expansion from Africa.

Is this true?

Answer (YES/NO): YES